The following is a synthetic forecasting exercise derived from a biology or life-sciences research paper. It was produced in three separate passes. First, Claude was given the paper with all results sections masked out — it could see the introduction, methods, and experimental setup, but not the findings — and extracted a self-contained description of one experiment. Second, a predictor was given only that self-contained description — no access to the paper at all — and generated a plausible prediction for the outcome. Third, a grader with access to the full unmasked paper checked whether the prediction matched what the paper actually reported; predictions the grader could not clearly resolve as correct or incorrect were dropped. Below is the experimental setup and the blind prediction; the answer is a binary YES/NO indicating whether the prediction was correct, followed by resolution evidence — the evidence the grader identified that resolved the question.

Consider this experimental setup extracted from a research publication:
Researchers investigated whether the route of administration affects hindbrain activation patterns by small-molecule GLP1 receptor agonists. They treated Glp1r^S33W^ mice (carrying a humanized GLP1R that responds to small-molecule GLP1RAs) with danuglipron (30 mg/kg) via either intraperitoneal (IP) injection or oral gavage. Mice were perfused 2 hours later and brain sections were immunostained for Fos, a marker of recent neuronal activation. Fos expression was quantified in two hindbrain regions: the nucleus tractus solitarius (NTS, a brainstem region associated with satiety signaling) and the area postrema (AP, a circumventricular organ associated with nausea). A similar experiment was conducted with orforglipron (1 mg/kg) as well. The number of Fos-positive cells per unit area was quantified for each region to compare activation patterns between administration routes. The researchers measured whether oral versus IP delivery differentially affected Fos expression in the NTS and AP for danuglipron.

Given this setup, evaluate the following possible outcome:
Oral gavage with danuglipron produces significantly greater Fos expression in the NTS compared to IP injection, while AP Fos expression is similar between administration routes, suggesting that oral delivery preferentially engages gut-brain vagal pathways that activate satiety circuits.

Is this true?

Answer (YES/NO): NO